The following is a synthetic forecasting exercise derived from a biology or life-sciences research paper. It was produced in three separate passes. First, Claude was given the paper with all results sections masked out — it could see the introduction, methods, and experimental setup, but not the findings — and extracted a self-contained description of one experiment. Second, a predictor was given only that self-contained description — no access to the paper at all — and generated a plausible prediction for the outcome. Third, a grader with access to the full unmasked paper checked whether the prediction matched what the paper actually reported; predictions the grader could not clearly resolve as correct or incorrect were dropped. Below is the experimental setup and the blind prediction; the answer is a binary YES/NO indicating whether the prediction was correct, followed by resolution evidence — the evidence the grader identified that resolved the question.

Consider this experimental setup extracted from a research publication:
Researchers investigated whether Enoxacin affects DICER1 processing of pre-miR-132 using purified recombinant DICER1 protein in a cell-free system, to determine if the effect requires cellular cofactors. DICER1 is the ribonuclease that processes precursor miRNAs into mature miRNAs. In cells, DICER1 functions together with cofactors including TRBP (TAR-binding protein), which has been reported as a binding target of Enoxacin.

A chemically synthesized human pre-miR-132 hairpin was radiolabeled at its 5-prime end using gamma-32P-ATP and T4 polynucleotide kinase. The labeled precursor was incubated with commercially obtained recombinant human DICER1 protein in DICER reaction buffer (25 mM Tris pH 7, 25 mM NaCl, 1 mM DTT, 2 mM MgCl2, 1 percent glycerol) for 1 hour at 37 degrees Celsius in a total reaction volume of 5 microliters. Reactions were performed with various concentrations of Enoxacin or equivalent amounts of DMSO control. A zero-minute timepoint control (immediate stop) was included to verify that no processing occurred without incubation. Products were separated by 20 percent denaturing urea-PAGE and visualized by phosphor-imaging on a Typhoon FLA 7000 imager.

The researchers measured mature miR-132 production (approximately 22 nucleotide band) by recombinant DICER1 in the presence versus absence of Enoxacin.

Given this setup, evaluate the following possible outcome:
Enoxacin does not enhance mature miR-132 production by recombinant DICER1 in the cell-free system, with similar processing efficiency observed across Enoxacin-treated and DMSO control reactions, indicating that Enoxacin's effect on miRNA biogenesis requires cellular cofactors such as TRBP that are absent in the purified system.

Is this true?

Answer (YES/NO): NO